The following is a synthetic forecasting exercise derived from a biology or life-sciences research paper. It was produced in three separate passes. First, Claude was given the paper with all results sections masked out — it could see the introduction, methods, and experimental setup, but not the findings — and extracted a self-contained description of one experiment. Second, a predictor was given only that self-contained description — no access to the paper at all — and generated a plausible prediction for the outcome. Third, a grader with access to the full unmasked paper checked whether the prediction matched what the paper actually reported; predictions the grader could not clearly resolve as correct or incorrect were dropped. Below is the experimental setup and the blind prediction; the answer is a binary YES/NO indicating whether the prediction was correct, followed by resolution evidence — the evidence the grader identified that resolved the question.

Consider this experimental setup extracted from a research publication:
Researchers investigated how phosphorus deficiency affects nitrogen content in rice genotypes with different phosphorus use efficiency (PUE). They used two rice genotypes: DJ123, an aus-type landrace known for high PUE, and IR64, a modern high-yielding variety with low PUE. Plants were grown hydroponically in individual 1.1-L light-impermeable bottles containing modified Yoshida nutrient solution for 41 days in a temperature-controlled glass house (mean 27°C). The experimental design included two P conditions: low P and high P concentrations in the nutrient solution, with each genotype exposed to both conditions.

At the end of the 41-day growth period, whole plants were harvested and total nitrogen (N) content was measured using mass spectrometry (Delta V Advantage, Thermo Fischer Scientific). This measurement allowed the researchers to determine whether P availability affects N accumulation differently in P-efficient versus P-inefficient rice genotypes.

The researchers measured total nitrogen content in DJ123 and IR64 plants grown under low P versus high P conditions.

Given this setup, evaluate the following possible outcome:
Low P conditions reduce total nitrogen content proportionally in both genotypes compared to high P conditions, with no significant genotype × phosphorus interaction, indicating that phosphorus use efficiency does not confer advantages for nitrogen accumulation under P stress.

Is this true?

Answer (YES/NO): NO